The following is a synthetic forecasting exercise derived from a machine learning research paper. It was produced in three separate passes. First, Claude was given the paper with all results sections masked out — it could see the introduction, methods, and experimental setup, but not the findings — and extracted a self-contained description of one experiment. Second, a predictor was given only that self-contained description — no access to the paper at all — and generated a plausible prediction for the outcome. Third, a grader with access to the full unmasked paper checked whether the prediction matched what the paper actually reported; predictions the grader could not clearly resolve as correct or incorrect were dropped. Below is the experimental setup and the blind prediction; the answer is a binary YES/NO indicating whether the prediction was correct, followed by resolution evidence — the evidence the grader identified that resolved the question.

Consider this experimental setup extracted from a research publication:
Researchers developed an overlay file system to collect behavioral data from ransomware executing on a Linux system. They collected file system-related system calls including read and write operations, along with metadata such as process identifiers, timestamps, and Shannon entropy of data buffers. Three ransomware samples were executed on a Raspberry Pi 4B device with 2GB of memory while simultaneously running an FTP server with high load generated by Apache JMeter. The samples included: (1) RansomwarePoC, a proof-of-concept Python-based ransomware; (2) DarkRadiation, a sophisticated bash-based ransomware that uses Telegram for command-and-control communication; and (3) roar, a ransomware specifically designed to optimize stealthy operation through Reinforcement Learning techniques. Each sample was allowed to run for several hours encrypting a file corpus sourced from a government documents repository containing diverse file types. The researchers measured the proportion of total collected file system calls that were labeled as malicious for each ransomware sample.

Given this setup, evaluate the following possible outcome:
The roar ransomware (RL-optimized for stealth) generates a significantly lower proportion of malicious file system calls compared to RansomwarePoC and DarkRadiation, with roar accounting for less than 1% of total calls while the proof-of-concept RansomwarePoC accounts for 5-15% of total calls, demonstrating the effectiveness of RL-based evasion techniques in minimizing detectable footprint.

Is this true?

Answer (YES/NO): NO